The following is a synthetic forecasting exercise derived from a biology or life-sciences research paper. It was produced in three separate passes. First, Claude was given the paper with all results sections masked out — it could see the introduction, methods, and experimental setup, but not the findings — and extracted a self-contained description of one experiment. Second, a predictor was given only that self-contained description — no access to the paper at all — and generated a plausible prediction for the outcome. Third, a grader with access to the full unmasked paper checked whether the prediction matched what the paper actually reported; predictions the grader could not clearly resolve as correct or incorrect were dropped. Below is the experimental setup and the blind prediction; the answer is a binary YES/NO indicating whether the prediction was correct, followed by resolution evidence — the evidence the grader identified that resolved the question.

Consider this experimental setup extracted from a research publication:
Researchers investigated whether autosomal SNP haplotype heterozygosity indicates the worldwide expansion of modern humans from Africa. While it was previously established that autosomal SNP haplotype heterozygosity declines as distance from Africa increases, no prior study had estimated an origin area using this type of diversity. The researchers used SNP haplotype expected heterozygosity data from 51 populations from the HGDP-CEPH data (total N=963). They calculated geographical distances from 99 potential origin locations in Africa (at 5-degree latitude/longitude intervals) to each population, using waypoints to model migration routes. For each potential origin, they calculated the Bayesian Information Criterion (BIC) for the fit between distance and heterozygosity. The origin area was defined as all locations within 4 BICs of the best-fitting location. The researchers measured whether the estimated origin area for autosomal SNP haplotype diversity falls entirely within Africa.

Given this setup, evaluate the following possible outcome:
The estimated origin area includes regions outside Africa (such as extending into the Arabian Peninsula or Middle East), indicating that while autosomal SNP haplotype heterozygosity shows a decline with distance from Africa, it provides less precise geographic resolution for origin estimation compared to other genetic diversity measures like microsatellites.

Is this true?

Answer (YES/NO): NO